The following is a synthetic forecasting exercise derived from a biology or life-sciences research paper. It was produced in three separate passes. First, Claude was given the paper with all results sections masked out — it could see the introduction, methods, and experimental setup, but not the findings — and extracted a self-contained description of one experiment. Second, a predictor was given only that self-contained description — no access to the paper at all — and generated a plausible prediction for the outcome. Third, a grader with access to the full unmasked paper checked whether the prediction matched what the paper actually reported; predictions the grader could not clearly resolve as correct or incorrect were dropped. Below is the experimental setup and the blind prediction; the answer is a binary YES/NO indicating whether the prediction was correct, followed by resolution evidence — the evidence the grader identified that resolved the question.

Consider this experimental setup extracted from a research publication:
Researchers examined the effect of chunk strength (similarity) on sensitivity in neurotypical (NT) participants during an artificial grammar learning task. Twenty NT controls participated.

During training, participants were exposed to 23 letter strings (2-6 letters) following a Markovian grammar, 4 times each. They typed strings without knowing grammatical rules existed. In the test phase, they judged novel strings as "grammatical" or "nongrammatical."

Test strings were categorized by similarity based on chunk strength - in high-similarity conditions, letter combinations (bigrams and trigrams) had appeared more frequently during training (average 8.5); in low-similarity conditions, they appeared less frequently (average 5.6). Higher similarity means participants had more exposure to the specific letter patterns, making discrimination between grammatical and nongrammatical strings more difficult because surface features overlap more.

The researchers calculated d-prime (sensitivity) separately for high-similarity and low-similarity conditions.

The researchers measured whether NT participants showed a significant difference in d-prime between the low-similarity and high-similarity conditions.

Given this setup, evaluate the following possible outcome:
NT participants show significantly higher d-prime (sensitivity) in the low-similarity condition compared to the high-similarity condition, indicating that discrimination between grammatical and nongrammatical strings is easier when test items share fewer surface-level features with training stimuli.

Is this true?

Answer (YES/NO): YES